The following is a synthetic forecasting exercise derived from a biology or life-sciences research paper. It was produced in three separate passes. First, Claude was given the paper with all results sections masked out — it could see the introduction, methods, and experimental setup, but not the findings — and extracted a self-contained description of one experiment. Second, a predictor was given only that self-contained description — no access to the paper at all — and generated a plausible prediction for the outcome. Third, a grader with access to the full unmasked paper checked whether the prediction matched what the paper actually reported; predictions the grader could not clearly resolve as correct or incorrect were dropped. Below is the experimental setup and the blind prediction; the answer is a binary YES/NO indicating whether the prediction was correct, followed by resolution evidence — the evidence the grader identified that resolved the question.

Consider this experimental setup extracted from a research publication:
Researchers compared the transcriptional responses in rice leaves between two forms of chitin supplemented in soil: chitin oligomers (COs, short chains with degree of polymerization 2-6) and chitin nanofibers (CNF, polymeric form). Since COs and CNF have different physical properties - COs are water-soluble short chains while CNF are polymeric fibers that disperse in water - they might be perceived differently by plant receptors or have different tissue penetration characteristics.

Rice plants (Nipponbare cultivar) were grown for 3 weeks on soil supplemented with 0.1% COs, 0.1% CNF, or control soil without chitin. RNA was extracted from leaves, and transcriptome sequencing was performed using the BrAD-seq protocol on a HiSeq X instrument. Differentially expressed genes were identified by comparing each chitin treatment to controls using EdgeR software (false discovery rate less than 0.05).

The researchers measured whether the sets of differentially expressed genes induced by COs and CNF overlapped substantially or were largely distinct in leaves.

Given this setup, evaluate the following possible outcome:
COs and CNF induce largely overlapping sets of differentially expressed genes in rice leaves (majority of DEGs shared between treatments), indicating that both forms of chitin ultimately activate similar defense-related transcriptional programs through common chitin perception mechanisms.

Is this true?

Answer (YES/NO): NO